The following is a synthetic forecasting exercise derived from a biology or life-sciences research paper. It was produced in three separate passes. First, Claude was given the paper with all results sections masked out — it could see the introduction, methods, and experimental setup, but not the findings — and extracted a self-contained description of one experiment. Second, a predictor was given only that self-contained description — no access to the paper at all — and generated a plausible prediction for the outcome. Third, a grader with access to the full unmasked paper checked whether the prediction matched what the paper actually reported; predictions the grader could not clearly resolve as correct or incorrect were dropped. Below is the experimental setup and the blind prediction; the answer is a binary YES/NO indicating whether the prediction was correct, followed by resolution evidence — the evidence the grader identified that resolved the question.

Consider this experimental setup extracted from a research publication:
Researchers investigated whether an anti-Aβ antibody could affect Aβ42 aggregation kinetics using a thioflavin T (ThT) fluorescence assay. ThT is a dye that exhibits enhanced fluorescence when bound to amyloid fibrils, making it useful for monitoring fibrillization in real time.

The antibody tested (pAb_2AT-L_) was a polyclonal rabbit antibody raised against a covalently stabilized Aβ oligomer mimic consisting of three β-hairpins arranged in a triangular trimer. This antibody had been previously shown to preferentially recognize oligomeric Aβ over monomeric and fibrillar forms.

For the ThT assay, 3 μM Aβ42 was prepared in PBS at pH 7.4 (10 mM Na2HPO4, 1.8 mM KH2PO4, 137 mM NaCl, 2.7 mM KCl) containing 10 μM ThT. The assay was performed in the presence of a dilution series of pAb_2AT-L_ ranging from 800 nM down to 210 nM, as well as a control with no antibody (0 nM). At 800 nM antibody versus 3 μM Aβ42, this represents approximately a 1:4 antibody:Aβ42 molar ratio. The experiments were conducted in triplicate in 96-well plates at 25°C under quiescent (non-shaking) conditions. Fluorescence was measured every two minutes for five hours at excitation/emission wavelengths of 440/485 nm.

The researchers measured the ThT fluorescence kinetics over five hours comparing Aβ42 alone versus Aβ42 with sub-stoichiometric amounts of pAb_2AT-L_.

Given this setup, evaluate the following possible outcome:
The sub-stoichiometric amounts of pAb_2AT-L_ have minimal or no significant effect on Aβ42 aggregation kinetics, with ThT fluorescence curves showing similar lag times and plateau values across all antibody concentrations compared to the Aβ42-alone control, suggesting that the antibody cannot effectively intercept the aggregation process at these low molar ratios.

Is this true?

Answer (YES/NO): NO